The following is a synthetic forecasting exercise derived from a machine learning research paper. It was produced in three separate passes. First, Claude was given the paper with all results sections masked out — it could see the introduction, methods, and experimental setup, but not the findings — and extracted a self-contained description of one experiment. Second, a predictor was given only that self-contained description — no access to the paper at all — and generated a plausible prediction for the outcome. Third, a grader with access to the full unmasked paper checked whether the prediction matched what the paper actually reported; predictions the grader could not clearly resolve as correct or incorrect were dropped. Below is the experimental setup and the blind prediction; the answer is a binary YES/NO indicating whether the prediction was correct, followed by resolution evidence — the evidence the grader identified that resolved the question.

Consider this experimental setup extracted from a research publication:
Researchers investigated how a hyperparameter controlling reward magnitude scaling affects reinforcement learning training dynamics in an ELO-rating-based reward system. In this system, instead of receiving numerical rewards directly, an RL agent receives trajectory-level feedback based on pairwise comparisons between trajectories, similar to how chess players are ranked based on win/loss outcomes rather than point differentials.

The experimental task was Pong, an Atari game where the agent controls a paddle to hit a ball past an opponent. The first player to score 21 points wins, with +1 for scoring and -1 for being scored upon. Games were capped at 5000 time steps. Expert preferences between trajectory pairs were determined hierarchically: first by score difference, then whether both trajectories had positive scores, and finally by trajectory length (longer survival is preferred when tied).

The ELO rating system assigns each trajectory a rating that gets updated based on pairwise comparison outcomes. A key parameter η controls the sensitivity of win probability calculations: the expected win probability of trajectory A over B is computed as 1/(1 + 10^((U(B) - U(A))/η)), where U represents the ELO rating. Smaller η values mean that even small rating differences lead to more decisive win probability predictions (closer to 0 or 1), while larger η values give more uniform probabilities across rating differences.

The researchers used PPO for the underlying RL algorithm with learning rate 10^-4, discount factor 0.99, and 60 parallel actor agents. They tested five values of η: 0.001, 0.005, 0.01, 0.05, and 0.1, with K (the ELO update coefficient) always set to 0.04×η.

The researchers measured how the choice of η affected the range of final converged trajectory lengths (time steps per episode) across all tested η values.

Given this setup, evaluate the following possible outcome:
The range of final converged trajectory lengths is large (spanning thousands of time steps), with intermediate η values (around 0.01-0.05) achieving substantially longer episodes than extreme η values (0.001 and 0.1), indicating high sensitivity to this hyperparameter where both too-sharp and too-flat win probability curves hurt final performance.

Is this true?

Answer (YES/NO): NO